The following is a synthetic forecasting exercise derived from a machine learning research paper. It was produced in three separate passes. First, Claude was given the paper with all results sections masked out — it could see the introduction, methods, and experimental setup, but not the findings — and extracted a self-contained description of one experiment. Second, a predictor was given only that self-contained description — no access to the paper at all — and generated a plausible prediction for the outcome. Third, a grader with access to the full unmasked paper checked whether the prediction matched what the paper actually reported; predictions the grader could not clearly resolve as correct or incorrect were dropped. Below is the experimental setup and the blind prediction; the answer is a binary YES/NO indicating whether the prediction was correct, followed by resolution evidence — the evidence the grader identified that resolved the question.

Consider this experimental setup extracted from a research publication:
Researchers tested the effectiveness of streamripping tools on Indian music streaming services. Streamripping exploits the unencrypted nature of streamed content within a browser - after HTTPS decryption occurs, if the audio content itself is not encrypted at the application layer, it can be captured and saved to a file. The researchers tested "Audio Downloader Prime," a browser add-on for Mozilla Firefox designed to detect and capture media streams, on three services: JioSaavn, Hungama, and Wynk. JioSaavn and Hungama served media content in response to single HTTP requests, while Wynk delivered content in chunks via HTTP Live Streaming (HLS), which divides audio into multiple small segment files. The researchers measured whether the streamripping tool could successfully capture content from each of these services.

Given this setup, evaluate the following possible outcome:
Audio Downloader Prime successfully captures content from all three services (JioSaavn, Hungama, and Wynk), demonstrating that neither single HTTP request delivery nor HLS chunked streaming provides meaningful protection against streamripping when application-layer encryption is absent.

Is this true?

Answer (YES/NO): YES